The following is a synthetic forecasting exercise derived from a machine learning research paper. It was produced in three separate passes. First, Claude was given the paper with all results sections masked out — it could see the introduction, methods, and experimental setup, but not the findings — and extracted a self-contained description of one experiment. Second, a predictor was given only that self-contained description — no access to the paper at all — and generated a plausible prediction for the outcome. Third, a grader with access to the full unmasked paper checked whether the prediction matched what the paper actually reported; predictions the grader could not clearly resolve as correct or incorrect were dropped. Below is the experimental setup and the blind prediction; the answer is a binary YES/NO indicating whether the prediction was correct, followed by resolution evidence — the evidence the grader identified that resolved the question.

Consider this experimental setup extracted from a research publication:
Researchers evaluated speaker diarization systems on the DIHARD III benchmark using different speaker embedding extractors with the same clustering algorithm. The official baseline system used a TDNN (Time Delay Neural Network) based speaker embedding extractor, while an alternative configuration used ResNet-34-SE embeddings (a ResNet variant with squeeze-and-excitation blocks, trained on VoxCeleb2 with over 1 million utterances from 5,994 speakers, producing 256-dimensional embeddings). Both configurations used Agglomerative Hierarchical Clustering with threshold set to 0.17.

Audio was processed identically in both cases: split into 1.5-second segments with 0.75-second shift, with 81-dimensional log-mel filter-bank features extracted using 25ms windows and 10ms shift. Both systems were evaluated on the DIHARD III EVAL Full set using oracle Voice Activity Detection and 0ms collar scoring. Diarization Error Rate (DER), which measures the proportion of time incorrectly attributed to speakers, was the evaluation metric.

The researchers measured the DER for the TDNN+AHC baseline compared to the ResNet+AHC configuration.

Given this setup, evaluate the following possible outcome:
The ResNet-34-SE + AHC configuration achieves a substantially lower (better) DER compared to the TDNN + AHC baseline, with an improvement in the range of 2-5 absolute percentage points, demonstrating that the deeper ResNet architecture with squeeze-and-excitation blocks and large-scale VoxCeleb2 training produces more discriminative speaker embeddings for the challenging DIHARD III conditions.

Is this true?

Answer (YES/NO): NO